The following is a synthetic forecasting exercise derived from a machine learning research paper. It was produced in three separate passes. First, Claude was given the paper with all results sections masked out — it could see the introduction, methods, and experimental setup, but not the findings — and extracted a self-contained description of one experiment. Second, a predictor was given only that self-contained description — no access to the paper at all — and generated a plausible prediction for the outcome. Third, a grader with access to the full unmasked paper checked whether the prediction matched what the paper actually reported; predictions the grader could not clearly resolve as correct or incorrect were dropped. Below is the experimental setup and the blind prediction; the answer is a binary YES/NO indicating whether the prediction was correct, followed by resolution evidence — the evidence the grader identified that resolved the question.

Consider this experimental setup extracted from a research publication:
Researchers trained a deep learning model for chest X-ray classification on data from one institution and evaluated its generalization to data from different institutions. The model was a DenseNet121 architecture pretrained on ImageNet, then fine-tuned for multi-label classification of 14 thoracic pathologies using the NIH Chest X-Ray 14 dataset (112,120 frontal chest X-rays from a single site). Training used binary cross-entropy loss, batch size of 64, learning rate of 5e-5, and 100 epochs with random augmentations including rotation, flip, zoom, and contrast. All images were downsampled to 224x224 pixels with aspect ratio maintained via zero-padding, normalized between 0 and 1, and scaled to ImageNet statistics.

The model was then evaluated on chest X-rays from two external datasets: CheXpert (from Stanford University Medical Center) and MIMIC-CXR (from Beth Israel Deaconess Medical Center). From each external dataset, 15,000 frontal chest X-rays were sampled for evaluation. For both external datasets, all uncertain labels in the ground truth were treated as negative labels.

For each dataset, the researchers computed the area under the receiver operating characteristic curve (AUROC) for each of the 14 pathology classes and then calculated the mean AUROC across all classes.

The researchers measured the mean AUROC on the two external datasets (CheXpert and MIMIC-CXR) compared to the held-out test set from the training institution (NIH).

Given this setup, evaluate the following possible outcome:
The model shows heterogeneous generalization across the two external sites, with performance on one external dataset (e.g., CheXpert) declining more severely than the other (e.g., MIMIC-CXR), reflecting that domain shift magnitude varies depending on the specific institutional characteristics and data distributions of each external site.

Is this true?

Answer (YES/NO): YES